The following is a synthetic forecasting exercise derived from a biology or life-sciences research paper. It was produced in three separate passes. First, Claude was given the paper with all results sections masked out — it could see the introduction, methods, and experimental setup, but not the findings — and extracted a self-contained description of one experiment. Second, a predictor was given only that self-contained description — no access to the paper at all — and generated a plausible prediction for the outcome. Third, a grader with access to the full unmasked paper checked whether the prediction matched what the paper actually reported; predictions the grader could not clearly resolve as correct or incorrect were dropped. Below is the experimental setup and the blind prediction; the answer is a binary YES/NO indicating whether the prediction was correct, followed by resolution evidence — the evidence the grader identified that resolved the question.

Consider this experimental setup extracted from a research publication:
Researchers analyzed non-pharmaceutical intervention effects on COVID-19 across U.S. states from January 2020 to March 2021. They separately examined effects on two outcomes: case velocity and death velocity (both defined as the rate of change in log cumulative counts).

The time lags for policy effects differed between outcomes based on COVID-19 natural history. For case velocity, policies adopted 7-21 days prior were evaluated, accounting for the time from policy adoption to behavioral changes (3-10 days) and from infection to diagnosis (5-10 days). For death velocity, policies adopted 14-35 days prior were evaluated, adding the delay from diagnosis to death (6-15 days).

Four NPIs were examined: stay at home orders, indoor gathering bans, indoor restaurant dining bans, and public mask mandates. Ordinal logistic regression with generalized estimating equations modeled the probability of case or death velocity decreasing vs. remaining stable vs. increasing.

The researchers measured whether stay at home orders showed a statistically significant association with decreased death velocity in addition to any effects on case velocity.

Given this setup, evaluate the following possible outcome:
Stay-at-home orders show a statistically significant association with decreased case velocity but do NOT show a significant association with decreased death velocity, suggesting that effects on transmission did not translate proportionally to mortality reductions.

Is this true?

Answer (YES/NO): NO